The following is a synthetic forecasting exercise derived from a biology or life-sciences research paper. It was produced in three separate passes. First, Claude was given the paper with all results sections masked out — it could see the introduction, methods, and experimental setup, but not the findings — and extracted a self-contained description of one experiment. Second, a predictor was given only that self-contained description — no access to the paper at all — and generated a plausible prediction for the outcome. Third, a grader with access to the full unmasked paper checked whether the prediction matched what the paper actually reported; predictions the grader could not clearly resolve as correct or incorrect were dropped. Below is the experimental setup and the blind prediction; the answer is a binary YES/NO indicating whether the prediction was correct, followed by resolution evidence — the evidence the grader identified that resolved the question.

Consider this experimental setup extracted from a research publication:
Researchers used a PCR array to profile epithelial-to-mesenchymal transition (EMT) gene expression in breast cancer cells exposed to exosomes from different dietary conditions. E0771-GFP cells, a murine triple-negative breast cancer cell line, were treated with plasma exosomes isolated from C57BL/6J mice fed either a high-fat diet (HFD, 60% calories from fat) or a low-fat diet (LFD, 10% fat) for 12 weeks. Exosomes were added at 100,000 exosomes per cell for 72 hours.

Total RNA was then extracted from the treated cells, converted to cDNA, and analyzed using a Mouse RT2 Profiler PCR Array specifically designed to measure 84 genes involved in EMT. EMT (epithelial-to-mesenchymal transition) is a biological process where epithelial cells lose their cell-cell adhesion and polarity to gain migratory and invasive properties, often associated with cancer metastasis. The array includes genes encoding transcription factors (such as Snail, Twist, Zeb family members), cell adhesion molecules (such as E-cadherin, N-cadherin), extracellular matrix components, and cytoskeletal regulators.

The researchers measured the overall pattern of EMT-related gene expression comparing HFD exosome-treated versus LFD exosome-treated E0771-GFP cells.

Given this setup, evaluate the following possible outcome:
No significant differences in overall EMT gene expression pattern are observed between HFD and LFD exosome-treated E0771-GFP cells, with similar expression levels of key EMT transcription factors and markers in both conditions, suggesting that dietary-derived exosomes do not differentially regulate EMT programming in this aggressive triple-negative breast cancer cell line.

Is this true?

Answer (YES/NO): NO